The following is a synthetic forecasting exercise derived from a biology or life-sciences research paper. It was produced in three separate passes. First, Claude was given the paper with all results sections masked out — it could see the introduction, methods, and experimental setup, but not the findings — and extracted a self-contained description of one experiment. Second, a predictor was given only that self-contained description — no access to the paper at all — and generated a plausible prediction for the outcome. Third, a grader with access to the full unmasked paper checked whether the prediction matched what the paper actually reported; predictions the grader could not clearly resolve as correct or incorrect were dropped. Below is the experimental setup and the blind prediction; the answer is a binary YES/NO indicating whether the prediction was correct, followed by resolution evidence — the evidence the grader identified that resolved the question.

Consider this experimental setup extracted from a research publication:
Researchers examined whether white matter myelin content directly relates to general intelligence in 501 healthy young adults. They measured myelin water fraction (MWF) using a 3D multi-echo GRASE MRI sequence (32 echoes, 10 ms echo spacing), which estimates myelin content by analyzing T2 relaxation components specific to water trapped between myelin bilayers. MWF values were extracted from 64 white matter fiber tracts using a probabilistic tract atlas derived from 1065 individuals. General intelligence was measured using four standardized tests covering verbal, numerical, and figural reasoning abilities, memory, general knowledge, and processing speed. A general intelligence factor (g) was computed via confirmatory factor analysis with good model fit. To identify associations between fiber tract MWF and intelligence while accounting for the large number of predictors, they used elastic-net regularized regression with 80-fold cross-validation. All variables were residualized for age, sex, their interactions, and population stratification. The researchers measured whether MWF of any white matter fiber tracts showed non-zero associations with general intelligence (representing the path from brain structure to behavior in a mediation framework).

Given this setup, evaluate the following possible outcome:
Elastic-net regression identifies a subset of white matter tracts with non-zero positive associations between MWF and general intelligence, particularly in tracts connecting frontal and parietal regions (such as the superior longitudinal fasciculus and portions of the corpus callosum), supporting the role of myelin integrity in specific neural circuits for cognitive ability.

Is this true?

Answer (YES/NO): NO